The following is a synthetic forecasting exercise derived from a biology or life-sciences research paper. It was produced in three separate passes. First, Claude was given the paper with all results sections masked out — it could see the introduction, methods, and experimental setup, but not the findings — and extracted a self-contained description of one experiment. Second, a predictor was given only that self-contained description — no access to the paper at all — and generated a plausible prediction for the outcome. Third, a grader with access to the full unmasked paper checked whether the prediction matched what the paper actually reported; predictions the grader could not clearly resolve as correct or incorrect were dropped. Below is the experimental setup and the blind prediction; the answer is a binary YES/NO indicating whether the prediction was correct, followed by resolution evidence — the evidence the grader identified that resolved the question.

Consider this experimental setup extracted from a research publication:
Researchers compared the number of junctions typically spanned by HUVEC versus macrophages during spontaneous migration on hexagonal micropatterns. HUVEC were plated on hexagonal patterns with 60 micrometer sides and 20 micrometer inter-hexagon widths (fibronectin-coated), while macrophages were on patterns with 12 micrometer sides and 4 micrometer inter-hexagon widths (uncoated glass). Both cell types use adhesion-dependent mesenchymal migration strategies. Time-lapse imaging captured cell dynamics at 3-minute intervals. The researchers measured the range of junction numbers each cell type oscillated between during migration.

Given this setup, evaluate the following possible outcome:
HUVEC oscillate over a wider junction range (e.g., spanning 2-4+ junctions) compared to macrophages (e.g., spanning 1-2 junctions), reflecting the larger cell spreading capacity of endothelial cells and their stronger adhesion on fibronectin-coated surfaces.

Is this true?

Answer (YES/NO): NO